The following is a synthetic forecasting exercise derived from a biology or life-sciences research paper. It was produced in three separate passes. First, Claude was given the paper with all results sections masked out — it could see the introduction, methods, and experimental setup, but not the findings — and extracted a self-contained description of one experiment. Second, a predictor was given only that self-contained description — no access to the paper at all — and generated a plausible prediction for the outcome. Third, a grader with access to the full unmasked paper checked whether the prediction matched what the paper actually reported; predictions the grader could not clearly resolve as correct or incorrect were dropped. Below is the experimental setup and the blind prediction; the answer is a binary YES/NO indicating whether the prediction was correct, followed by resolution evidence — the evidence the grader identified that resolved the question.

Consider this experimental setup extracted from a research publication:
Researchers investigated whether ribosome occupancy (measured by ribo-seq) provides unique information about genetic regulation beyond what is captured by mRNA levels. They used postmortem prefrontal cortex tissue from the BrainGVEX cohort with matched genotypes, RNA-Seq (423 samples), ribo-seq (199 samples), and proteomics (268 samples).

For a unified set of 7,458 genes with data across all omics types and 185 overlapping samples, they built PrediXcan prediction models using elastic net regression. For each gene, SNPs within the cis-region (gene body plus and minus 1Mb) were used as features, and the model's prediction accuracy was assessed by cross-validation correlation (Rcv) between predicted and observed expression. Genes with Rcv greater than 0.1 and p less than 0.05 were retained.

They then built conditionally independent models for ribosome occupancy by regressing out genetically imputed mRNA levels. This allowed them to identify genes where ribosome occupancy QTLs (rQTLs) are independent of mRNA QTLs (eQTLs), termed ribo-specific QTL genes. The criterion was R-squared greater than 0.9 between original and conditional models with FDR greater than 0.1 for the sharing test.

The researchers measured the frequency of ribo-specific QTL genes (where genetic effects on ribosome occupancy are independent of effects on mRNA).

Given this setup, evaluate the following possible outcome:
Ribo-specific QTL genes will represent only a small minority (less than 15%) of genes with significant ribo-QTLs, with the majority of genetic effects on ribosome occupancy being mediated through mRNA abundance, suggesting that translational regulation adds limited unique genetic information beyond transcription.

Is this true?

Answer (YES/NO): YES